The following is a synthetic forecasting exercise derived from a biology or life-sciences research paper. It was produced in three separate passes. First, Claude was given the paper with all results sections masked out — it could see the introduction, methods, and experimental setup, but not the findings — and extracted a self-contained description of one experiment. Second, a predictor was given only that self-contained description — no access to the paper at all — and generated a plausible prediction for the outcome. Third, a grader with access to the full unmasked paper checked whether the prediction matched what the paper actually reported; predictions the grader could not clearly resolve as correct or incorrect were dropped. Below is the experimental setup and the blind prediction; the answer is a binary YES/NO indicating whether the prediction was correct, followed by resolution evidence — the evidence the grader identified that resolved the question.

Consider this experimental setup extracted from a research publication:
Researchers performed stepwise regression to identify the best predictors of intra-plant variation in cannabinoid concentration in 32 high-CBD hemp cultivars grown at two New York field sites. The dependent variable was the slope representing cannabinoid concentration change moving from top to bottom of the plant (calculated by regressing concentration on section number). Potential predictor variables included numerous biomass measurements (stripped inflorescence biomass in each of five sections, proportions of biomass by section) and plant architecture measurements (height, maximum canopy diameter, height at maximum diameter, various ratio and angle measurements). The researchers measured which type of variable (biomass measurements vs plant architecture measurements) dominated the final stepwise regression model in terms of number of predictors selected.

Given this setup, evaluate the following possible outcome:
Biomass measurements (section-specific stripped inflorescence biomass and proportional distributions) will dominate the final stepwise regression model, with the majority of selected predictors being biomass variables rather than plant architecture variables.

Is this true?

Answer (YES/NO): YES